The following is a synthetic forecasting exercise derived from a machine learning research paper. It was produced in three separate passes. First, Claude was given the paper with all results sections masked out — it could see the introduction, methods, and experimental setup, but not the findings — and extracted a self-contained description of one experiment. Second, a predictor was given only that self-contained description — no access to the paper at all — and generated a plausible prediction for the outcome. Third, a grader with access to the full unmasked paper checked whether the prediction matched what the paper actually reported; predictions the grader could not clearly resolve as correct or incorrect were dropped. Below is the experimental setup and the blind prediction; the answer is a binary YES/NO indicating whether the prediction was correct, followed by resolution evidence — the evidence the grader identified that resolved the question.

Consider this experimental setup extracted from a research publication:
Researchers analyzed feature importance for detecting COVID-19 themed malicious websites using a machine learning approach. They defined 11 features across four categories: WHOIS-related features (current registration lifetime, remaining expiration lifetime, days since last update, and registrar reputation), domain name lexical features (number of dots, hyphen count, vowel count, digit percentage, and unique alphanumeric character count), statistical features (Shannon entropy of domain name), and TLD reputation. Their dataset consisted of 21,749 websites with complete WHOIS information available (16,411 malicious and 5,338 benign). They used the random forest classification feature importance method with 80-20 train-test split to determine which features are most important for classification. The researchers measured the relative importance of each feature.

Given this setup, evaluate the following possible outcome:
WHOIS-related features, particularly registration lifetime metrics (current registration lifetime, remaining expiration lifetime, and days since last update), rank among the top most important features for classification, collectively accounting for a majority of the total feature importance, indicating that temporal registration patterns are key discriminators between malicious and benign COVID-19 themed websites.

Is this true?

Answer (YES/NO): YES